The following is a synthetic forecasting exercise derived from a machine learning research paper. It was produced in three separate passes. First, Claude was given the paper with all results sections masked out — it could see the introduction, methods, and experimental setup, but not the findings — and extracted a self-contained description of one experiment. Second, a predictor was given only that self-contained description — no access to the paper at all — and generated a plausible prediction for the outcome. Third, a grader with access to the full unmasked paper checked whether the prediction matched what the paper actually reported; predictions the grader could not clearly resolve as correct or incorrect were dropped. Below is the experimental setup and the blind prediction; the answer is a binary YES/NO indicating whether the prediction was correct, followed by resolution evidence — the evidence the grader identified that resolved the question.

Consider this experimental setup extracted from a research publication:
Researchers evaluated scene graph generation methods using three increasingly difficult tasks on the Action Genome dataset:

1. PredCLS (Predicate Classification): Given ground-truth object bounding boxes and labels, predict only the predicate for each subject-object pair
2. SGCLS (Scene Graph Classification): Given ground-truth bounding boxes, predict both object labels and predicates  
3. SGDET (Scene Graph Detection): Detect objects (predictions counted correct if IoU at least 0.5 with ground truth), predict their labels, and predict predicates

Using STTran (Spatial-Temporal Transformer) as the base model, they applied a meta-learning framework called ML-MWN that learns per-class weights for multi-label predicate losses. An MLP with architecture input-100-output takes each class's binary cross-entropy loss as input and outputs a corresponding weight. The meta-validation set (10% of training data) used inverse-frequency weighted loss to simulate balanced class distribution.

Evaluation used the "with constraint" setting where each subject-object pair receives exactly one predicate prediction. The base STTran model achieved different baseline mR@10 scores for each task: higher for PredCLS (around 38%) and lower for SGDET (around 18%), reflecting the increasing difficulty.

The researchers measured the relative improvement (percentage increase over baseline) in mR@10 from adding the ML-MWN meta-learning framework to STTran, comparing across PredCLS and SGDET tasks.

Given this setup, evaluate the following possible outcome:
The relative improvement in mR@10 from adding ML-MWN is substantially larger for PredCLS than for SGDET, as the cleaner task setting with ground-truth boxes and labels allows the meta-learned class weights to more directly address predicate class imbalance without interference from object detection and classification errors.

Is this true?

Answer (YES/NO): NO